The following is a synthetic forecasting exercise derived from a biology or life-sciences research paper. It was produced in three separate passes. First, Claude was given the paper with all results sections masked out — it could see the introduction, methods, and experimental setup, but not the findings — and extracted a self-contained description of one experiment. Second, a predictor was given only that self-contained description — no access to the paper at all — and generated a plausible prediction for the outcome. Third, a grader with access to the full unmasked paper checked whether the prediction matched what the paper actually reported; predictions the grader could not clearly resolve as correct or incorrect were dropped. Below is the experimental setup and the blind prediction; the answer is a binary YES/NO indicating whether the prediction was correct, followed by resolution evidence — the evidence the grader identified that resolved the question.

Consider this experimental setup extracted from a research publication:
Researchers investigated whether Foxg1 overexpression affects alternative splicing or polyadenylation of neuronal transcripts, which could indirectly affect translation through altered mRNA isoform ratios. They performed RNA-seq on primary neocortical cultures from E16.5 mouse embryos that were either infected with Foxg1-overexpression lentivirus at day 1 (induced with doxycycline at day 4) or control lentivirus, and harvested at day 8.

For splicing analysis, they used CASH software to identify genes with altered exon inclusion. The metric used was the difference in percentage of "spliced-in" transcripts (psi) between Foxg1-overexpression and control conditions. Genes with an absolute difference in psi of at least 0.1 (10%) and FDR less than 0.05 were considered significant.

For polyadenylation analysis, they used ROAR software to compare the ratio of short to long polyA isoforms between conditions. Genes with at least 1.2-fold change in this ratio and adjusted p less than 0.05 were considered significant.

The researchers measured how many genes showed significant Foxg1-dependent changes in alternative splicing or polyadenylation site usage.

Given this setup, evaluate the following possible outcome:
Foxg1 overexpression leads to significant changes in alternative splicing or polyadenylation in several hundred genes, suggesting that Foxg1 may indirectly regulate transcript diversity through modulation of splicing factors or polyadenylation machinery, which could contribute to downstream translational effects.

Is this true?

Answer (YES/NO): NO